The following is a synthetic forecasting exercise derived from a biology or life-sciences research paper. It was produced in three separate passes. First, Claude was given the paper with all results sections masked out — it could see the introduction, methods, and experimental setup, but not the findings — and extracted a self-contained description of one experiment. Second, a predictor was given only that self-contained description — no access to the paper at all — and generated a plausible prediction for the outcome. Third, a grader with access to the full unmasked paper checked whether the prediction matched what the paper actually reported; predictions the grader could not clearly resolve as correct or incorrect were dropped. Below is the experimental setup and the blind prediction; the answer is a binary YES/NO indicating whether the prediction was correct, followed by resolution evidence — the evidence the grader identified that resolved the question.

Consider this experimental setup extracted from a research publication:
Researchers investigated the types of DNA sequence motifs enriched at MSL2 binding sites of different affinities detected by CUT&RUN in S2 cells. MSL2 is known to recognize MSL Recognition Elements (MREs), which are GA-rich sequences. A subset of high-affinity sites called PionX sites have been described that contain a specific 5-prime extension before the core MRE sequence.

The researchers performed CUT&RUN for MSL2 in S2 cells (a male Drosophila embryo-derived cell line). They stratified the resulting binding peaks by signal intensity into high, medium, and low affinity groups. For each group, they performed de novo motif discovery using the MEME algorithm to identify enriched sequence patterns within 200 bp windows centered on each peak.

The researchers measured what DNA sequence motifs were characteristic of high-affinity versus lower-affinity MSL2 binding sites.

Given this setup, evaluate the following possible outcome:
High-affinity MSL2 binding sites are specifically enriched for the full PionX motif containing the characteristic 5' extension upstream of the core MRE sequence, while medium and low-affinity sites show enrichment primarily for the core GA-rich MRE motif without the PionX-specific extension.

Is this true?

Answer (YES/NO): YES